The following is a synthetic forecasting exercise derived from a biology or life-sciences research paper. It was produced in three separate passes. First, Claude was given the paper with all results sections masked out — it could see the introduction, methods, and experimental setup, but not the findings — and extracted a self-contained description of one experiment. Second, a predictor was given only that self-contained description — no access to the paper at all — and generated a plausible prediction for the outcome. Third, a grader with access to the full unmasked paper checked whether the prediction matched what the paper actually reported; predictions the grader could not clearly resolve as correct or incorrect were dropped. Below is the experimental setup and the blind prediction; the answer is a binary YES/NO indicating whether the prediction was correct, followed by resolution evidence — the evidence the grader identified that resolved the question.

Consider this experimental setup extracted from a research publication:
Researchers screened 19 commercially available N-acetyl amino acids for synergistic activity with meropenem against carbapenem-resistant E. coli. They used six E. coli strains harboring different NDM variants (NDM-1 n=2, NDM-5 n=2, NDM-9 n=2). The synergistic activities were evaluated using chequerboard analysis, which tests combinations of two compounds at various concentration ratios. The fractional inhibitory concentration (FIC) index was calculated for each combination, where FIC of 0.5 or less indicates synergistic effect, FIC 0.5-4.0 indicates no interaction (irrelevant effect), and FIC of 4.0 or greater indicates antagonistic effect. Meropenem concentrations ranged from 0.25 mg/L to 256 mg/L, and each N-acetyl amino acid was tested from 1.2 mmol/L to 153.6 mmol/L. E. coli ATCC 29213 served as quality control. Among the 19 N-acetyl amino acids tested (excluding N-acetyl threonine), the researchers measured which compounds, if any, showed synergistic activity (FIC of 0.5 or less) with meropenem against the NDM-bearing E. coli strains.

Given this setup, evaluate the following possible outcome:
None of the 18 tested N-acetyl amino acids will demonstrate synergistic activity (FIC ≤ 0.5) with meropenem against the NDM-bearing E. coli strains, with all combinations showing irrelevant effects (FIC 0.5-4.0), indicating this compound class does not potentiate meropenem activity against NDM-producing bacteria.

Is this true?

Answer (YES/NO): NO